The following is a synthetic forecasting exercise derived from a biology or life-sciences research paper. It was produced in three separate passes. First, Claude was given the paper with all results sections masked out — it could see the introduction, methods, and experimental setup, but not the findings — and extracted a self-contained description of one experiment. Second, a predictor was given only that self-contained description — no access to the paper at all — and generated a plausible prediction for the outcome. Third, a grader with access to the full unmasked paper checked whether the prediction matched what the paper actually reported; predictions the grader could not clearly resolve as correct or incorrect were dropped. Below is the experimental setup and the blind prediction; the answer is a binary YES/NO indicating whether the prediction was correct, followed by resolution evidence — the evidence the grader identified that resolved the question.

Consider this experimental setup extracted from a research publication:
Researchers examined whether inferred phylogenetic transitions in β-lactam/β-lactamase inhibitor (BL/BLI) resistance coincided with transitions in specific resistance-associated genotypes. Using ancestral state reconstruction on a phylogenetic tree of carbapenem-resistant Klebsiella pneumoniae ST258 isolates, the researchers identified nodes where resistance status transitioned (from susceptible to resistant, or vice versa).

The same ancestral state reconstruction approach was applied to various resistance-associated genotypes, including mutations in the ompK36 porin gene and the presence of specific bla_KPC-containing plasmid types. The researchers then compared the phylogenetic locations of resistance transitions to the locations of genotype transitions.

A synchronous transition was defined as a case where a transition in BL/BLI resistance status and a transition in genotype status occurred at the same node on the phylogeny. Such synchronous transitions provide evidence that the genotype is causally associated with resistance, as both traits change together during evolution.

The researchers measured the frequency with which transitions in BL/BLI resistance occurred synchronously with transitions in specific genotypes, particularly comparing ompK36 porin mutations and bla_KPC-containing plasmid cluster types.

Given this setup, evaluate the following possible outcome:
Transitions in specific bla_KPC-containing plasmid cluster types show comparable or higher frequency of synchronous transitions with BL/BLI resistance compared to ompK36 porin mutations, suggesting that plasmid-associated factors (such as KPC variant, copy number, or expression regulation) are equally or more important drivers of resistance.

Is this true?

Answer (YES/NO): YES